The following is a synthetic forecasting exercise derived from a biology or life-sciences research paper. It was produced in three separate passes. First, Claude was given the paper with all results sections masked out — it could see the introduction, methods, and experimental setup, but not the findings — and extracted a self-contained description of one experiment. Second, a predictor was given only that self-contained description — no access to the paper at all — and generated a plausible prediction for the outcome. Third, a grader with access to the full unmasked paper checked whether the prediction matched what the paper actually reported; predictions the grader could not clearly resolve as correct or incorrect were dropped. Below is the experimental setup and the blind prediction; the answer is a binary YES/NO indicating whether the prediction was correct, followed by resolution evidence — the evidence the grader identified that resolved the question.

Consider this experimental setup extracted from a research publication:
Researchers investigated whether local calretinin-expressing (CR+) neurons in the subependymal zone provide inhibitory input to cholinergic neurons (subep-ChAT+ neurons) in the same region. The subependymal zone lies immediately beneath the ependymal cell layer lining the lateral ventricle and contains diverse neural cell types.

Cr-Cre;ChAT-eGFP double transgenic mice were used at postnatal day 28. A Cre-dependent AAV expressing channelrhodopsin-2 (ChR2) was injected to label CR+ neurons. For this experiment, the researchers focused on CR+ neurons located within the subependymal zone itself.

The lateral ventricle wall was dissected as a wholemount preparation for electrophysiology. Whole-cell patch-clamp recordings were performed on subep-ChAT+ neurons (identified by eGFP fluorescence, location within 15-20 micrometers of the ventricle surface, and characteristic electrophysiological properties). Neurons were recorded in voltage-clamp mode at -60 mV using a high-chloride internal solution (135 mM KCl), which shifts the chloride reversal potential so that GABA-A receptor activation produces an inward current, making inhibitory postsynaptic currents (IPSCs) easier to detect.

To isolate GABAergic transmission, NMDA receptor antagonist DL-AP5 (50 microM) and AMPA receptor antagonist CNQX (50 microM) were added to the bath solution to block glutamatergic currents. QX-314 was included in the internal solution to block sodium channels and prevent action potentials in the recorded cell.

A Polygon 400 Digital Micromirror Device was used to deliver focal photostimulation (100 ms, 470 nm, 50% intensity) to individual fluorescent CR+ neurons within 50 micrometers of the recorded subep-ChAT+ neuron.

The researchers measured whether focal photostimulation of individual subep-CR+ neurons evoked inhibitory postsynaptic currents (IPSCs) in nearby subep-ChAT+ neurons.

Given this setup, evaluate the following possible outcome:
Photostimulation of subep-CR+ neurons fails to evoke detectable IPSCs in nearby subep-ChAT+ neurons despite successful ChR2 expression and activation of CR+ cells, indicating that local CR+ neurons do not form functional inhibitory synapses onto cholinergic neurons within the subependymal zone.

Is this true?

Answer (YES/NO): NO